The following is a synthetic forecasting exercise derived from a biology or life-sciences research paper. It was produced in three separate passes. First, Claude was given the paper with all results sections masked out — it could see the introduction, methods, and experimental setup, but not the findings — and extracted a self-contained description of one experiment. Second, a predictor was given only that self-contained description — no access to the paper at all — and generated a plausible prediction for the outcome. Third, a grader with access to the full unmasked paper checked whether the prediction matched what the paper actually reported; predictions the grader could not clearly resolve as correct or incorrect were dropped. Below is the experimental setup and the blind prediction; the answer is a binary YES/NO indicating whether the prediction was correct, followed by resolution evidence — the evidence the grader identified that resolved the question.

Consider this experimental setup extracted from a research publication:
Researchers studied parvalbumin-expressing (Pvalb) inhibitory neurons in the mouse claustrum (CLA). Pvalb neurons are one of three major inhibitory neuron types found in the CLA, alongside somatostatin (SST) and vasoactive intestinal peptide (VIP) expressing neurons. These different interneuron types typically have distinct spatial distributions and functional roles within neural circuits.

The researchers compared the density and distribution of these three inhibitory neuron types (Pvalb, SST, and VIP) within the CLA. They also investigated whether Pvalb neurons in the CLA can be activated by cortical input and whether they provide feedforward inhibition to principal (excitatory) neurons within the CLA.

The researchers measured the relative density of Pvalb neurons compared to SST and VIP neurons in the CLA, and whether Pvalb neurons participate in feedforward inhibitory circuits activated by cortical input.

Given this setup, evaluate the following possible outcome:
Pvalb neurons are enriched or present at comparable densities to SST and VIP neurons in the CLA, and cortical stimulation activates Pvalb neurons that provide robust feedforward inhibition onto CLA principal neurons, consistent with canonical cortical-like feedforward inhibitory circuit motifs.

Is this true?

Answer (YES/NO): YES